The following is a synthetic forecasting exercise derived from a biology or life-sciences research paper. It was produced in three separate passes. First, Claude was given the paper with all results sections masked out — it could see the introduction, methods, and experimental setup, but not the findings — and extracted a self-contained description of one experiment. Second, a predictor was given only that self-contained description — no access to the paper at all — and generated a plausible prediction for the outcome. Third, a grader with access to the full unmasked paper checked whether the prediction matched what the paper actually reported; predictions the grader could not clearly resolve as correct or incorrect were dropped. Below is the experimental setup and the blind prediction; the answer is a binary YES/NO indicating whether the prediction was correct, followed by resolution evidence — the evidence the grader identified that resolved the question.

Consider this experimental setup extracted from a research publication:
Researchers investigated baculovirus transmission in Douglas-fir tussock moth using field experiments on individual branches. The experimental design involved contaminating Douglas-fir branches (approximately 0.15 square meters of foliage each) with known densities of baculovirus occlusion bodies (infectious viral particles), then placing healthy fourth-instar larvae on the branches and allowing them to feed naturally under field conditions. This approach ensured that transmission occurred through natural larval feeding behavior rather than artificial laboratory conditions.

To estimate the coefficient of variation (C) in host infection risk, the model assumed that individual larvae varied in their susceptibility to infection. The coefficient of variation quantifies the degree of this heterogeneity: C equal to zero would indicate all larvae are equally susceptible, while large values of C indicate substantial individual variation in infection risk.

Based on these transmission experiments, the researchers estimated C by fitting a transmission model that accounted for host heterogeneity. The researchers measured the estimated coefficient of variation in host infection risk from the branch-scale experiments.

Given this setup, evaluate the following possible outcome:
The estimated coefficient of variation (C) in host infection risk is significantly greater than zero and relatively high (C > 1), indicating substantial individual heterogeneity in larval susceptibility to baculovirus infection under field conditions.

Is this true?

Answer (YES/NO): NO